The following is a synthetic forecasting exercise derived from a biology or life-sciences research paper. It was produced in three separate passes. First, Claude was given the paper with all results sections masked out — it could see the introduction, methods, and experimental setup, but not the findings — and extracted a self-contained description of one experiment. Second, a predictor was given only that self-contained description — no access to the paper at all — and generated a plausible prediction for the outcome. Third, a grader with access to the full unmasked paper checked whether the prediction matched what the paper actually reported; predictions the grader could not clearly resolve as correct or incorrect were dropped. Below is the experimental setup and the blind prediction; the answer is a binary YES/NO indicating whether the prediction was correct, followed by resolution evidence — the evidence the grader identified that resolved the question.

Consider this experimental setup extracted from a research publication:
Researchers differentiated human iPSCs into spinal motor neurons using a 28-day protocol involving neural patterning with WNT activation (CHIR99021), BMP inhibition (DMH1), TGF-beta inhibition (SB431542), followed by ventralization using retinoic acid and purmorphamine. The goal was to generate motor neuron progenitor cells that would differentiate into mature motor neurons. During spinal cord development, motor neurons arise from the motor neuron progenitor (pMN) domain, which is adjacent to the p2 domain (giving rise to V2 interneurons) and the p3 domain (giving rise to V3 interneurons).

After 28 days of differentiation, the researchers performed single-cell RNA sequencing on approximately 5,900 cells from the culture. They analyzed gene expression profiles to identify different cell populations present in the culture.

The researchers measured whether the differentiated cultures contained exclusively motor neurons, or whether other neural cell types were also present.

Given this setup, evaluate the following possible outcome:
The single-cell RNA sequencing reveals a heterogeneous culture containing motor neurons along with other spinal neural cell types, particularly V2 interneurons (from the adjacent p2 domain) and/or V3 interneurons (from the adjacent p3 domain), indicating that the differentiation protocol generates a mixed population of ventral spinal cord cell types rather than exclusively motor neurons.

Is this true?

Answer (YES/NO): YES